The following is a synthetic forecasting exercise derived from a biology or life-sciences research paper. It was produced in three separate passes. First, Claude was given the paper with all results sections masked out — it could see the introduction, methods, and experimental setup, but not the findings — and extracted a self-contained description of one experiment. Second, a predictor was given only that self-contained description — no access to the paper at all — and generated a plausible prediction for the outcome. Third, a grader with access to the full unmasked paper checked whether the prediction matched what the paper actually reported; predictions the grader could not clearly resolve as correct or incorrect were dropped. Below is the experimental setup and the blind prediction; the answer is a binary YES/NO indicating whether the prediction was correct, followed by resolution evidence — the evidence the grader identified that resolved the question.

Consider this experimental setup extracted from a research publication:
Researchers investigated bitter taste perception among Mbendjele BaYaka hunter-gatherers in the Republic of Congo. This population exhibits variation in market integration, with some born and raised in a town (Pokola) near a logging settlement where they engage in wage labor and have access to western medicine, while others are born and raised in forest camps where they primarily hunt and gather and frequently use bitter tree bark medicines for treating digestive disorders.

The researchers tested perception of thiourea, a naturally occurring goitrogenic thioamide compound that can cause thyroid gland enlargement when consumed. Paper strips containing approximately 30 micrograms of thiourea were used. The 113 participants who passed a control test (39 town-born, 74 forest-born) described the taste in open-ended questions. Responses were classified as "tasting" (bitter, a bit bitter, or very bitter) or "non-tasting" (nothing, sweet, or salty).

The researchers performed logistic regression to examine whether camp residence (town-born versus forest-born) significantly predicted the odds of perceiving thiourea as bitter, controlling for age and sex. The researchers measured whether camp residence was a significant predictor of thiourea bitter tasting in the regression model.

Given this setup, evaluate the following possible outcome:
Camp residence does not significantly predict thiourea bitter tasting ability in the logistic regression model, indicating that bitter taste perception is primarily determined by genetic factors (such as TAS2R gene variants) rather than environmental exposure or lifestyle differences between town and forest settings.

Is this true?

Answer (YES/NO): NO